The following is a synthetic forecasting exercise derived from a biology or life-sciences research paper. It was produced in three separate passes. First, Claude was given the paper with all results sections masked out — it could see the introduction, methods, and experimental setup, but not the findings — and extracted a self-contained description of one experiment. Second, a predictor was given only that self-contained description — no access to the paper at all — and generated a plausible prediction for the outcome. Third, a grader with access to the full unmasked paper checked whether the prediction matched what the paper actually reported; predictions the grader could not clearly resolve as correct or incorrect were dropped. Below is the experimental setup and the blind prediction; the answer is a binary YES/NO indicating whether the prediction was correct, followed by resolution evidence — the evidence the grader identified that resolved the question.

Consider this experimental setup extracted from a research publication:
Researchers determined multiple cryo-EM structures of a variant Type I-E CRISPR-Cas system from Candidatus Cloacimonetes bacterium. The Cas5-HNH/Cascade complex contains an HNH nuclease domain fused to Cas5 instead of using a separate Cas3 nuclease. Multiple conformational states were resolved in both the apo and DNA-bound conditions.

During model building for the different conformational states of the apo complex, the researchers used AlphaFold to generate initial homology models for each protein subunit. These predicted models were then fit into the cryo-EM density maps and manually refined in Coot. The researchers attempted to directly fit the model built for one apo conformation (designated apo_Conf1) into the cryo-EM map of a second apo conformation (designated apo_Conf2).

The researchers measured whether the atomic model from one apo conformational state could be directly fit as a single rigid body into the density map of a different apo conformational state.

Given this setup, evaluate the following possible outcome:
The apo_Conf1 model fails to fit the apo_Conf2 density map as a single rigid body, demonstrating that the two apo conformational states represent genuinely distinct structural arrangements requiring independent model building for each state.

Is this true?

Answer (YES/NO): YES